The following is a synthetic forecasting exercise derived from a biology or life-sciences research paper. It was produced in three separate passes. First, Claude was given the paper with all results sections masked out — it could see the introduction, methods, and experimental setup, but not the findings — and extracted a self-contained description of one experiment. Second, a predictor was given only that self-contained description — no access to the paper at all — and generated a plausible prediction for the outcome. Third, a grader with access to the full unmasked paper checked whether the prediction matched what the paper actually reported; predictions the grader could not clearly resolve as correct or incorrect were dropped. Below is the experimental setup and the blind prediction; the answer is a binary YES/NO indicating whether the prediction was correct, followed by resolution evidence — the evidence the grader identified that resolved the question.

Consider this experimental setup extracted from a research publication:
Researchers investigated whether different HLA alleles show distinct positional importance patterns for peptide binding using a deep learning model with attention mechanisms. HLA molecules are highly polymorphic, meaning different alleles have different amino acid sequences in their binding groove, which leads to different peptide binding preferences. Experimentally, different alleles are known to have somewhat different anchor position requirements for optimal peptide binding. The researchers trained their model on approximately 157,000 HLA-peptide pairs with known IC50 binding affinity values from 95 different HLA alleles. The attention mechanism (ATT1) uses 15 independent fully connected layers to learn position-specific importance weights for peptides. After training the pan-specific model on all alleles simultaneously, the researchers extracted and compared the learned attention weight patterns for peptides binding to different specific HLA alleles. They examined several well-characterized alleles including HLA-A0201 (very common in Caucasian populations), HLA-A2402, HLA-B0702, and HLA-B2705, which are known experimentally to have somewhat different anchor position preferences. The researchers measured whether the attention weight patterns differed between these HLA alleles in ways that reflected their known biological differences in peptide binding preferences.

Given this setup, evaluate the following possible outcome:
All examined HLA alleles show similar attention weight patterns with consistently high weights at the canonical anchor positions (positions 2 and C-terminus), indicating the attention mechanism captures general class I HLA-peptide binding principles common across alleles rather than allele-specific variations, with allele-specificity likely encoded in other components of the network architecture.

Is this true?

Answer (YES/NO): NO